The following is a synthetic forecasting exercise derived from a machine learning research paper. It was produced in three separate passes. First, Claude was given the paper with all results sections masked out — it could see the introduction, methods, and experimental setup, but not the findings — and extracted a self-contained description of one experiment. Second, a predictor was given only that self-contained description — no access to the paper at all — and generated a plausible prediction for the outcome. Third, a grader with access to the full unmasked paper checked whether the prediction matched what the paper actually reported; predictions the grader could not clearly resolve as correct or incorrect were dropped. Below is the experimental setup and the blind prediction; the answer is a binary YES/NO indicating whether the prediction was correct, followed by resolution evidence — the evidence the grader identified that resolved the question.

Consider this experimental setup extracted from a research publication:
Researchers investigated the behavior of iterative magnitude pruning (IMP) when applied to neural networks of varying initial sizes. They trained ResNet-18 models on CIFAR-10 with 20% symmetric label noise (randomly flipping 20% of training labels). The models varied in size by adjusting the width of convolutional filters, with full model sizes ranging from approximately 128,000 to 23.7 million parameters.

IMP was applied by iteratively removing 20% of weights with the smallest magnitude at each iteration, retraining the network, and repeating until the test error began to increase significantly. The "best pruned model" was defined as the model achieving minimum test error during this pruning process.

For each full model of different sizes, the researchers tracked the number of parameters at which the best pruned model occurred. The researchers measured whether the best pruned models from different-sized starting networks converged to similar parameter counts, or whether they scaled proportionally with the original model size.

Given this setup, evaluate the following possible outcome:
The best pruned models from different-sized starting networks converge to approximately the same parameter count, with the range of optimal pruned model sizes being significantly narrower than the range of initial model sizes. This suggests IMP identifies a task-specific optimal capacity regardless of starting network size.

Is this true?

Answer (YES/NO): YES